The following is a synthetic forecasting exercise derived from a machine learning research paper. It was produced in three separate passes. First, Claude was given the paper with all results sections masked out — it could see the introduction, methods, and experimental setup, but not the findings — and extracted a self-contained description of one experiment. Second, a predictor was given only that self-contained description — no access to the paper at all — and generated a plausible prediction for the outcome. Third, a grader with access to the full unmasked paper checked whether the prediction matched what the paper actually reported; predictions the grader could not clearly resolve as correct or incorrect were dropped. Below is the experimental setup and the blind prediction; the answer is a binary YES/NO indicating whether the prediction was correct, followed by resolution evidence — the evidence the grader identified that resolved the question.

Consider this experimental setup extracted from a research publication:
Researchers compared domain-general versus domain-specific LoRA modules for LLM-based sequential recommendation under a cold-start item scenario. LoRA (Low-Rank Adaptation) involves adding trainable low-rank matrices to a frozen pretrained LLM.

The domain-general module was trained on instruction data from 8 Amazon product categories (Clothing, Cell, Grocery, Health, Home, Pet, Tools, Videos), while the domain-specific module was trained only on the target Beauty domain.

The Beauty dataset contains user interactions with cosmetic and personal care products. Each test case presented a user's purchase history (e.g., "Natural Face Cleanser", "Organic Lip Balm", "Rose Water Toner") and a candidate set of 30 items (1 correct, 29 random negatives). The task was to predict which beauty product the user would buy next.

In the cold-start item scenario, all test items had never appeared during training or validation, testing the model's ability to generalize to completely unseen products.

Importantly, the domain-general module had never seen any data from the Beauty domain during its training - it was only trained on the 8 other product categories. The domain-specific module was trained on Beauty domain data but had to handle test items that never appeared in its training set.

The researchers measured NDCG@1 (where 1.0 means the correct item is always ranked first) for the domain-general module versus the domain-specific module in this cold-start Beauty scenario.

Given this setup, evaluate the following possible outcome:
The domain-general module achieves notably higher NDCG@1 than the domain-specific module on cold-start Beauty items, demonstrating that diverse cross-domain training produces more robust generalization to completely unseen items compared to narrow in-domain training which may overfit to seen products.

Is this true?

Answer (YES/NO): YES